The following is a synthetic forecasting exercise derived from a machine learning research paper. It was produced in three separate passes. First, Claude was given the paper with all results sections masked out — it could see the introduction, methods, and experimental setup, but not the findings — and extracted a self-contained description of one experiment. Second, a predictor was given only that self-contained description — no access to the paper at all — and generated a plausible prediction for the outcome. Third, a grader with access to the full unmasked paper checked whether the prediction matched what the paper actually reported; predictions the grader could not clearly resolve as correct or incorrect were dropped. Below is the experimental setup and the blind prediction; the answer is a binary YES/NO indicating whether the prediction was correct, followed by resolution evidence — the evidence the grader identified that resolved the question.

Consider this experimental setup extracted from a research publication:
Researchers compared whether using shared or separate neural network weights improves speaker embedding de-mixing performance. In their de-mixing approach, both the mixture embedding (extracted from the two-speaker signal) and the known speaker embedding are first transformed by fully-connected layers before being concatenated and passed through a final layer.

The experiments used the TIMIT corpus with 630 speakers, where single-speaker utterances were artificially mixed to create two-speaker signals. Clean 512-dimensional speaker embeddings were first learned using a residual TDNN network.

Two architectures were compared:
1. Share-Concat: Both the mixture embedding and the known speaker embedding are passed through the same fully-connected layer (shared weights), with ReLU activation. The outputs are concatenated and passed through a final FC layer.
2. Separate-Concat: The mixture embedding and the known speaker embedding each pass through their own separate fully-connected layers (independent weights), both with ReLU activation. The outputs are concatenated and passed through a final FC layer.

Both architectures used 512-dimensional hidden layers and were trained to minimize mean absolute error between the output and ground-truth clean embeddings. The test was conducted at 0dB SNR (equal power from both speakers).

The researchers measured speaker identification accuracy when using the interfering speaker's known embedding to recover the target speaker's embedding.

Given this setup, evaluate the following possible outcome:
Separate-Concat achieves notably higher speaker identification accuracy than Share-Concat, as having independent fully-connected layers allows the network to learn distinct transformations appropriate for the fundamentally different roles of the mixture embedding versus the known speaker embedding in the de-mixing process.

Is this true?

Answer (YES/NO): YES